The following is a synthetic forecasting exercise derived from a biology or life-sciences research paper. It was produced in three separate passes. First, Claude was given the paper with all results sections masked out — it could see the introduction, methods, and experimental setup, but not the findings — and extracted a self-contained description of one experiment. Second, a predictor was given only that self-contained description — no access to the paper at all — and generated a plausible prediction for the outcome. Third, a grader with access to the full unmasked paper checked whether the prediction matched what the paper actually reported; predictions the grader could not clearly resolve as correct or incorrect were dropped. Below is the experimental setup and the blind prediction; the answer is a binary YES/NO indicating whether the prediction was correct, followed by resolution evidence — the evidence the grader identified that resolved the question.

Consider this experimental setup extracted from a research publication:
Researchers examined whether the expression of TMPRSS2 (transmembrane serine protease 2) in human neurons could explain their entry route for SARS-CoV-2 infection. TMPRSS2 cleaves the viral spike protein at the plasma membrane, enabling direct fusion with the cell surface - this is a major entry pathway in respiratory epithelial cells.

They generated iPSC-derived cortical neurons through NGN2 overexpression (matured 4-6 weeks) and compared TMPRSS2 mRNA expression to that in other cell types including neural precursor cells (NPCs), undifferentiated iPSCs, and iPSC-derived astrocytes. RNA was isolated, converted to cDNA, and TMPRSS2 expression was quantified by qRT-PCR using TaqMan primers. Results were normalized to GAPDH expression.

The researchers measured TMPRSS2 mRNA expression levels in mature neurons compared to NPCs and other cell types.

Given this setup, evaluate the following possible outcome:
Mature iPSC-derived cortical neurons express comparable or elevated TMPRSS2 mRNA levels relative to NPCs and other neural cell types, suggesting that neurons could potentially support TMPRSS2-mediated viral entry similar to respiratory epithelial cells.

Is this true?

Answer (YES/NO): NO